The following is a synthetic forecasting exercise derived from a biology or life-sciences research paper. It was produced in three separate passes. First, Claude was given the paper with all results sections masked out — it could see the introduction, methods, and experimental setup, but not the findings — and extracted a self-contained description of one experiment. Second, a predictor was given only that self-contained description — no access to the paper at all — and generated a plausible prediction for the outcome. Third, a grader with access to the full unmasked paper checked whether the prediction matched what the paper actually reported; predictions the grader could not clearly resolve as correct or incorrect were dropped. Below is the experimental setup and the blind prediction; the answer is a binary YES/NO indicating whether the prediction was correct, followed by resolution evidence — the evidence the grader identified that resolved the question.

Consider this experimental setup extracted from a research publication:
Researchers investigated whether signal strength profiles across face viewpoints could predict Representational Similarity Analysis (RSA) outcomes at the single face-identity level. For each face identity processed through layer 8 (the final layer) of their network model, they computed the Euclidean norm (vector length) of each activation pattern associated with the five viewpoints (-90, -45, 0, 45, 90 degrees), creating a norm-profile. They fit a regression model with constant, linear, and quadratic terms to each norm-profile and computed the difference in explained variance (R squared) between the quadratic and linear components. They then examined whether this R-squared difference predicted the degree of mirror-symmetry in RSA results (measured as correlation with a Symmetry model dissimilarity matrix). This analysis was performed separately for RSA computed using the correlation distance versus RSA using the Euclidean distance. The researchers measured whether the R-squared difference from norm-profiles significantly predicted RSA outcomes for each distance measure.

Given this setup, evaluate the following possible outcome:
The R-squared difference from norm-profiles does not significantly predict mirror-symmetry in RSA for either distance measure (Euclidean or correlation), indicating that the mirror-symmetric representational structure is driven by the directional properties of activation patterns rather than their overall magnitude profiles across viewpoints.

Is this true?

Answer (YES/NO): NO